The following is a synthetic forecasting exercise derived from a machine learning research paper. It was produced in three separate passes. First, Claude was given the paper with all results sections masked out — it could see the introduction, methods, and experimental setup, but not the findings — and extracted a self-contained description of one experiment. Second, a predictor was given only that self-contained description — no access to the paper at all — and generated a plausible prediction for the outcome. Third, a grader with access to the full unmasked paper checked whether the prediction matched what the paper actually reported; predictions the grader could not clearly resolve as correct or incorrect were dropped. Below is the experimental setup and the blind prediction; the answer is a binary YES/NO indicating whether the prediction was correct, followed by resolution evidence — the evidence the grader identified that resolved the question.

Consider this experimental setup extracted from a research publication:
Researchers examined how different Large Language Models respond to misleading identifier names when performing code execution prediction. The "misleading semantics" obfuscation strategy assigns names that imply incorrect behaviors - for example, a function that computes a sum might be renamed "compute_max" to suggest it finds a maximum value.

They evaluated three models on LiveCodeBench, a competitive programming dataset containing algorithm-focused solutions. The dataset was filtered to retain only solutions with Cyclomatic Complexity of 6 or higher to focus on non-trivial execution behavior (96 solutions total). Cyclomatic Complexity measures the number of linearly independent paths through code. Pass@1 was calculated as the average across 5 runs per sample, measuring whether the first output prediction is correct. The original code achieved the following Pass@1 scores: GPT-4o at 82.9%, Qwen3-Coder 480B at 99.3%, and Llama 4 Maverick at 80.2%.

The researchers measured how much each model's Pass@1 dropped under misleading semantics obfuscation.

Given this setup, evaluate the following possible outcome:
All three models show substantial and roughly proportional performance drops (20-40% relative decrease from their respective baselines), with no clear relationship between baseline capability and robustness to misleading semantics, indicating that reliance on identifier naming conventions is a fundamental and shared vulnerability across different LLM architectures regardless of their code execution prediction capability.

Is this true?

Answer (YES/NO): NO